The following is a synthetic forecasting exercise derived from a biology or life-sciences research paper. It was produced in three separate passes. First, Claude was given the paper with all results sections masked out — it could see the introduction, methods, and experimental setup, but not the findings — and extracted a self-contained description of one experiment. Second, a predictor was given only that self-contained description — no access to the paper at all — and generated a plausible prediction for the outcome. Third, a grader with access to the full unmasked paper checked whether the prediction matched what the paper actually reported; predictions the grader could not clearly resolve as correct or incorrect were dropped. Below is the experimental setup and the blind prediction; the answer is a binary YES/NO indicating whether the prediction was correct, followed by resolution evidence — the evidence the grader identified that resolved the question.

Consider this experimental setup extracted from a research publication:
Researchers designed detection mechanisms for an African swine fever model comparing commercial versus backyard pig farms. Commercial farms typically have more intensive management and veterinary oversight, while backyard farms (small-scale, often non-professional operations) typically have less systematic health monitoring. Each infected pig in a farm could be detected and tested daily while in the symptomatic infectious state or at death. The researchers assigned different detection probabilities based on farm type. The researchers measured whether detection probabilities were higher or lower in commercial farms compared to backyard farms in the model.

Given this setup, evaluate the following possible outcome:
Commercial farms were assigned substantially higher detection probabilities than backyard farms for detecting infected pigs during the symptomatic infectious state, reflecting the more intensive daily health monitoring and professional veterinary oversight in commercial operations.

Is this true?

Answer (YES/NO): YES